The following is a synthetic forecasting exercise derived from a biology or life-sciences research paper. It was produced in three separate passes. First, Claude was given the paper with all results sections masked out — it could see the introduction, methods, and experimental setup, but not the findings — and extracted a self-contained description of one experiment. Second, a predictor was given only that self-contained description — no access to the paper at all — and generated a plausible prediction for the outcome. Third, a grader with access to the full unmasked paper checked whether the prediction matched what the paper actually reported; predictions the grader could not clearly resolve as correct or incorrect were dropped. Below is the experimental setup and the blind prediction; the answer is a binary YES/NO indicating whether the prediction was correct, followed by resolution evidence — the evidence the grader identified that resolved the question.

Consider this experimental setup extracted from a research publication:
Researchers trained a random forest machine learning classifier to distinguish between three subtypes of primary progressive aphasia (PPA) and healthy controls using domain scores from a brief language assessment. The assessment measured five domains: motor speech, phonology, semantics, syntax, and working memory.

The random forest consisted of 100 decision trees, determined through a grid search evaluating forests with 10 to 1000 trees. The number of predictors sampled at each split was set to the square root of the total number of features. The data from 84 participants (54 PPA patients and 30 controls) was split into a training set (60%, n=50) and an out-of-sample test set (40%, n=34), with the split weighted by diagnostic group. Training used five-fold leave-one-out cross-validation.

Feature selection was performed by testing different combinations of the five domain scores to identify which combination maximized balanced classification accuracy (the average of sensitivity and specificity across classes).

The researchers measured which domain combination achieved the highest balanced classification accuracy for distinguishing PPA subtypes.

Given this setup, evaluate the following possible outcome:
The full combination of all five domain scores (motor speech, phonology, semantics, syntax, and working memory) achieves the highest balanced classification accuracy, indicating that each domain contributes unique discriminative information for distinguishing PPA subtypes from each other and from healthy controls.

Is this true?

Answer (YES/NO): NO